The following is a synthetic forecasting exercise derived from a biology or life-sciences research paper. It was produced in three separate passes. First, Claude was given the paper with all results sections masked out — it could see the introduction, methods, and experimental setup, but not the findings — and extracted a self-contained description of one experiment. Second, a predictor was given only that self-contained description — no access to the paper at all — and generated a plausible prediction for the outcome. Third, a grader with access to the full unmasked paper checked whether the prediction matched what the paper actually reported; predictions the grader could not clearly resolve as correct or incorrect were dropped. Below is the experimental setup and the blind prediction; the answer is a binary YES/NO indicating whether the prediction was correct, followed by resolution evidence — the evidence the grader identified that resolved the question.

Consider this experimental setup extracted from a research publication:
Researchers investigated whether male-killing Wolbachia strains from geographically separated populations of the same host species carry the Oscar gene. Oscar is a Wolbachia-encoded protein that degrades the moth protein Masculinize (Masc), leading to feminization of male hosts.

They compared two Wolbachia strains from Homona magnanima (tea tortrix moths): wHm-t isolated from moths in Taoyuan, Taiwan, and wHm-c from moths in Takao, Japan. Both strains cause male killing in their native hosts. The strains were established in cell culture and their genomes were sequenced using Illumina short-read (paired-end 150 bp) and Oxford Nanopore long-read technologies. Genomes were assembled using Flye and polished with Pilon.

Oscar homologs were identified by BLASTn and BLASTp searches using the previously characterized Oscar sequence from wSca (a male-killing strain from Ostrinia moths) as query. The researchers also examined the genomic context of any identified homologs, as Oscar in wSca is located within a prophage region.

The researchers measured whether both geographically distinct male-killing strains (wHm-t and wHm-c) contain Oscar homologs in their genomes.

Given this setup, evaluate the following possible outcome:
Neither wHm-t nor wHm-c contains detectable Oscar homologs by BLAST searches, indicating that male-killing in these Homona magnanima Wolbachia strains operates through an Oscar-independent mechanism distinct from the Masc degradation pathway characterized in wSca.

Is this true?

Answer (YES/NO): NO